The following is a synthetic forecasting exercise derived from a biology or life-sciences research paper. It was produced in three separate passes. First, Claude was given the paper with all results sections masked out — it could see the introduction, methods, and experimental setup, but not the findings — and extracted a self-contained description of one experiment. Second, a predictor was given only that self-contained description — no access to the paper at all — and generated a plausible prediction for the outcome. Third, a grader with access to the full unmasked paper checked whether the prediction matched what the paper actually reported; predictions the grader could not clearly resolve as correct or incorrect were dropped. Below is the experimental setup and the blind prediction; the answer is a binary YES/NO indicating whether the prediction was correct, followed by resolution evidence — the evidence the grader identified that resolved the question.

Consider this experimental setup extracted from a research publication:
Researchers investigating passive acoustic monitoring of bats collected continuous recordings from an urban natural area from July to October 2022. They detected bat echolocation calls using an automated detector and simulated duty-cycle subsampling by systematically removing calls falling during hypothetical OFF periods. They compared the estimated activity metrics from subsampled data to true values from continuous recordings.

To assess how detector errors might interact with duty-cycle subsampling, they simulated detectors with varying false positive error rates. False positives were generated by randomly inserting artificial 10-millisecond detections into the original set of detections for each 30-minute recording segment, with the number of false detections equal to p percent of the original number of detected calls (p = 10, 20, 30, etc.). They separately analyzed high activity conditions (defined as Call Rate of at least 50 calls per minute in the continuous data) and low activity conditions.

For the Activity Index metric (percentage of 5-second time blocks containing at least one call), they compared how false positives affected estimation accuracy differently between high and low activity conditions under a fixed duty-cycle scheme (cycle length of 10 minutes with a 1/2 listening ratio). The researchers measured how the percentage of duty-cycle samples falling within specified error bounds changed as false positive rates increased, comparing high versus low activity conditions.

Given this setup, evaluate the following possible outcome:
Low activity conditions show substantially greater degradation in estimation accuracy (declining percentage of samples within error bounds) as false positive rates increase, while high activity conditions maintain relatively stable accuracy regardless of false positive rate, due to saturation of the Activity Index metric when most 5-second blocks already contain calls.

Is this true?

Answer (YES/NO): YES